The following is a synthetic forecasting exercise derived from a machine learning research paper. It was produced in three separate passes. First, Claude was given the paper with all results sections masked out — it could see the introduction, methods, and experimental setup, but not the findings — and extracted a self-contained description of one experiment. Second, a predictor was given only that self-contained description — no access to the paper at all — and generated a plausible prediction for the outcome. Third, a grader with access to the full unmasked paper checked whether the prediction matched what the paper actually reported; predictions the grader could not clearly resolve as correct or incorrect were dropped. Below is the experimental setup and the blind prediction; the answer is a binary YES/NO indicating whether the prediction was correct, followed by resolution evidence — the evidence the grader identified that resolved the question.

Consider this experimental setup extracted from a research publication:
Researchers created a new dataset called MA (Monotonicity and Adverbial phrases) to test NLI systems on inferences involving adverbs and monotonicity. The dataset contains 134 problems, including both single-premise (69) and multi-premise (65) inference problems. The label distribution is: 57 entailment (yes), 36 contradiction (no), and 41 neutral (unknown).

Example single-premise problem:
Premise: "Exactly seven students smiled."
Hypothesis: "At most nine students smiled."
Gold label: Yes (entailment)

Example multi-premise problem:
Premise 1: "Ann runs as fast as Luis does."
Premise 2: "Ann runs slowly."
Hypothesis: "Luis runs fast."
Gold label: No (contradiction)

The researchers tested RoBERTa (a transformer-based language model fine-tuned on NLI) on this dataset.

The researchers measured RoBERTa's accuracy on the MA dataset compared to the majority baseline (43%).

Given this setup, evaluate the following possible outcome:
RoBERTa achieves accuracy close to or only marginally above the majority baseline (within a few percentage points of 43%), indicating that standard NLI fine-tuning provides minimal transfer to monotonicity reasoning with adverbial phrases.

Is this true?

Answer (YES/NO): NO